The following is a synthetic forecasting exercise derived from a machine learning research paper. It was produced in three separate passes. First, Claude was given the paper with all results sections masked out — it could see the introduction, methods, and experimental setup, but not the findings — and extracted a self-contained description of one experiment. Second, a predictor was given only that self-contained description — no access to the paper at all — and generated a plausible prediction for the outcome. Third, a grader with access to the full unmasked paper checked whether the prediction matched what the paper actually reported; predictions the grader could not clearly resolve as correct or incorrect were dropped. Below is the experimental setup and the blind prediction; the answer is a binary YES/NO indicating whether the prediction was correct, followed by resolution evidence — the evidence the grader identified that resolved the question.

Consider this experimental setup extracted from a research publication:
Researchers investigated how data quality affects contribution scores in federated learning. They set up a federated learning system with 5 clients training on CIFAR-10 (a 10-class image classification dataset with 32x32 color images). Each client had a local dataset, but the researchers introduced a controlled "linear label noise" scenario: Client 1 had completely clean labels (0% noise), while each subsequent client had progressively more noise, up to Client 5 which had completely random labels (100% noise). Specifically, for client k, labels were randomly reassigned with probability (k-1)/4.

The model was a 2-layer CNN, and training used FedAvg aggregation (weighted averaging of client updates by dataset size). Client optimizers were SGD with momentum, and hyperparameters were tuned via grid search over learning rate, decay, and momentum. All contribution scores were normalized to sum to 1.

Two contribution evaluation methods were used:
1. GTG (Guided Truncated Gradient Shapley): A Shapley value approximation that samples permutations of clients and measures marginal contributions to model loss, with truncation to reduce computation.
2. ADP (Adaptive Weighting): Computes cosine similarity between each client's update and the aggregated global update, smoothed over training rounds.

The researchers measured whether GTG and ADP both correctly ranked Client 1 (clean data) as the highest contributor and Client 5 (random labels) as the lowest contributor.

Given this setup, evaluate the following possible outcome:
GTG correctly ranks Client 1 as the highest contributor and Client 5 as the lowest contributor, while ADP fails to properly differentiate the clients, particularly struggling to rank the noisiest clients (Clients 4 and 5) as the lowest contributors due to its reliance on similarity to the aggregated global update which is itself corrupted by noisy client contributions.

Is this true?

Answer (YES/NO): NO